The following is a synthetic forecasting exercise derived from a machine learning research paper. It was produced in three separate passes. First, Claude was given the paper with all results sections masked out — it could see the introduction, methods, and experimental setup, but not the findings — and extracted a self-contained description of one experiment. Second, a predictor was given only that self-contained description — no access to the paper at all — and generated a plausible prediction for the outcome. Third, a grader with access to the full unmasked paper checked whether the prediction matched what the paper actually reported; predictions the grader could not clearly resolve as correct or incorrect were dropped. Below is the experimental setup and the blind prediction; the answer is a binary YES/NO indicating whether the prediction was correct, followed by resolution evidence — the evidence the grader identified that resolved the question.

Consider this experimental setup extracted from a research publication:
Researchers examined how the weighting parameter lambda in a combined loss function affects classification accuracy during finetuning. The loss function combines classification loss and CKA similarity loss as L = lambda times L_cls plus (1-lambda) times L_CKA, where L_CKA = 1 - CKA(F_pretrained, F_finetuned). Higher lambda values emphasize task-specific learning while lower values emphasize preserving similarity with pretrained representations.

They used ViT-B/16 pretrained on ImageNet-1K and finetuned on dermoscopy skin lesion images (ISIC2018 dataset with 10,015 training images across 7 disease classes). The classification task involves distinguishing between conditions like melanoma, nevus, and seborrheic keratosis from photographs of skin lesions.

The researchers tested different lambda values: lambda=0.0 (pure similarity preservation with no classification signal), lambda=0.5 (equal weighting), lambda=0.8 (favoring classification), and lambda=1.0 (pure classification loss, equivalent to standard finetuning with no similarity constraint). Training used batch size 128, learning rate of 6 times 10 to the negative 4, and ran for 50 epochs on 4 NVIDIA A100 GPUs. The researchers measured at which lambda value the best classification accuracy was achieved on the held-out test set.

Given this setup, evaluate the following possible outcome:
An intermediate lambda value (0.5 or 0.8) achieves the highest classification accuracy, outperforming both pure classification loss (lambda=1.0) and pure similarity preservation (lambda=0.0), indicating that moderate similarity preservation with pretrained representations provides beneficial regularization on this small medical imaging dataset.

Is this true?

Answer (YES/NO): NO